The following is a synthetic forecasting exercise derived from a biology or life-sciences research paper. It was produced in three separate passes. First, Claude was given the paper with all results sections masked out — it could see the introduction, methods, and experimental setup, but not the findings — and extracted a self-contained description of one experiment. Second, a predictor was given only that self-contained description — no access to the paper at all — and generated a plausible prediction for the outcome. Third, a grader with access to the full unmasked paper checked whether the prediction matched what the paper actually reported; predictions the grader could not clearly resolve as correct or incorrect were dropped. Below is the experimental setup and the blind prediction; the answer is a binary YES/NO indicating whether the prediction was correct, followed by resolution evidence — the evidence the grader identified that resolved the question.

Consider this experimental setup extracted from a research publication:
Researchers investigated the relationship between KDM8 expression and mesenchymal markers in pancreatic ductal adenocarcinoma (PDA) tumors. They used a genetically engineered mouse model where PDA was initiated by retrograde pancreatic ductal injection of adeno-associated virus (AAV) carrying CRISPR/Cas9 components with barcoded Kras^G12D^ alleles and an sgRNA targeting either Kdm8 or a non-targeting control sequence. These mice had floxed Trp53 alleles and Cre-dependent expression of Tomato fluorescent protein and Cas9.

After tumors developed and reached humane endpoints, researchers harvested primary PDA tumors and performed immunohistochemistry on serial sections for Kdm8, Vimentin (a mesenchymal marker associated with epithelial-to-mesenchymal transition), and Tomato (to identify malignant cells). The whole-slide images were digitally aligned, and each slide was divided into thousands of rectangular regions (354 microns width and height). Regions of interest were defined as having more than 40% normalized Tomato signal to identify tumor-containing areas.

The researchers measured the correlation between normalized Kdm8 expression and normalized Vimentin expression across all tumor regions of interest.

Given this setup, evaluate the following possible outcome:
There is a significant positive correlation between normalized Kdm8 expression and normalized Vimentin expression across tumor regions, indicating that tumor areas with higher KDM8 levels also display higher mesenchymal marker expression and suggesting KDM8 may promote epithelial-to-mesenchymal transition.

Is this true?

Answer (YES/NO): NO